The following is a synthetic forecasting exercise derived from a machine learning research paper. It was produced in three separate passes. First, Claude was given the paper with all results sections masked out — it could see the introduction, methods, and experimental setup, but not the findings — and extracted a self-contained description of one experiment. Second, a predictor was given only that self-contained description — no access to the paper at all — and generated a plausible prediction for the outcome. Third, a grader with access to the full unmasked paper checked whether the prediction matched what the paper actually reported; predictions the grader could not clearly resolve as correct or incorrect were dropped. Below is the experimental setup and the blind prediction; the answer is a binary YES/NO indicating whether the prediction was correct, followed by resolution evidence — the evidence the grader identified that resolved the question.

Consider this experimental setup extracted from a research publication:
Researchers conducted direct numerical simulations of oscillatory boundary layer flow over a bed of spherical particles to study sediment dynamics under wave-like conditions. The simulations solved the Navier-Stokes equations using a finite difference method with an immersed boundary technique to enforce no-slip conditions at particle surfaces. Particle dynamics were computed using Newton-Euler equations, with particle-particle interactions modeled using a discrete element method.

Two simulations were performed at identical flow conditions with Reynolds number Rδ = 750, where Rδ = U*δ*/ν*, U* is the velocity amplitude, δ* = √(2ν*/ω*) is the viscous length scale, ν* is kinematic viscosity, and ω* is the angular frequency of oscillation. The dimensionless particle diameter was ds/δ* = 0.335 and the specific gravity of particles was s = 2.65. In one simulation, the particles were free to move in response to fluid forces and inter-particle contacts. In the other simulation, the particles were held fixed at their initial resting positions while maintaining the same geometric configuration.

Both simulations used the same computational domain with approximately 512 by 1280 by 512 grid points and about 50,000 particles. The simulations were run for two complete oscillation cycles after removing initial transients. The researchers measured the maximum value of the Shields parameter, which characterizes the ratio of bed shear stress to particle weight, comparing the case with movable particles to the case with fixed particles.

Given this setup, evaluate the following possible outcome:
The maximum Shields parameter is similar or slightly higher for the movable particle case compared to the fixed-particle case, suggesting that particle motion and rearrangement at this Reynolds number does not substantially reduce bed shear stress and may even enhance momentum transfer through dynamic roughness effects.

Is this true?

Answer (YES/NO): NO